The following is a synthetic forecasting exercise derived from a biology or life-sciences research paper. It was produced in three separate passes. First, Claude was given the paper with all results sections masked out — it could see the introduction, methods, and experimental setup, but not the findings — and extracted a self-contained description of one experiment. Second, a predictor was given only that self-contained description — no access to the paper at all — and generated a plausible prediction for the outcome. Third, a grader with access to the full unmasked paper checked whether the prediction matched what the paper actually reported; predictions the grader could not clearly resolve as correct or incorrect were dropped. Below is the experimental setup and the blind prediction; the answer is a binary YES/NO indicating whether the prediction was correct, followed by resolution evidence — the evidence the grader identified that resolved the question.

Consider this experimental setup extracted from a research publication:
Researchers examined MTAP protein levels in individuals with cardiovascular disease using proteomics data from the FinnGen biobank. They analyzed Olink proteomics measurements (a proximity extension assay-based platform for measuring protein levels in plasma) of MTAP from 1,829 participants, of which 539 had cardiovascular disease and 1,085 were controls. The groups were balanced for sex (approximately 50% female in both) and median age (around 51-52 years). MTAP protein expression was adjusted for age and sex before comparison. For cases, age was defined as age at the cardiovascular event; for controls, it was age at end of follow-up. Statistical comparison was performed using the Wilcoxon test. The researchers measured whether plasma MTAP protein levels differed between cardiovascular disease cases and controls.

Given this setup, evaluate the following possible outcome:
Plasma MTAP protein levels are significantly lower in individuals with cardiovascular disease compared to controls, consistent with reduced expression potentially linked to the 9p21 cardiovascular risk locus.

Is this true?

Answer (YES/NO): NO